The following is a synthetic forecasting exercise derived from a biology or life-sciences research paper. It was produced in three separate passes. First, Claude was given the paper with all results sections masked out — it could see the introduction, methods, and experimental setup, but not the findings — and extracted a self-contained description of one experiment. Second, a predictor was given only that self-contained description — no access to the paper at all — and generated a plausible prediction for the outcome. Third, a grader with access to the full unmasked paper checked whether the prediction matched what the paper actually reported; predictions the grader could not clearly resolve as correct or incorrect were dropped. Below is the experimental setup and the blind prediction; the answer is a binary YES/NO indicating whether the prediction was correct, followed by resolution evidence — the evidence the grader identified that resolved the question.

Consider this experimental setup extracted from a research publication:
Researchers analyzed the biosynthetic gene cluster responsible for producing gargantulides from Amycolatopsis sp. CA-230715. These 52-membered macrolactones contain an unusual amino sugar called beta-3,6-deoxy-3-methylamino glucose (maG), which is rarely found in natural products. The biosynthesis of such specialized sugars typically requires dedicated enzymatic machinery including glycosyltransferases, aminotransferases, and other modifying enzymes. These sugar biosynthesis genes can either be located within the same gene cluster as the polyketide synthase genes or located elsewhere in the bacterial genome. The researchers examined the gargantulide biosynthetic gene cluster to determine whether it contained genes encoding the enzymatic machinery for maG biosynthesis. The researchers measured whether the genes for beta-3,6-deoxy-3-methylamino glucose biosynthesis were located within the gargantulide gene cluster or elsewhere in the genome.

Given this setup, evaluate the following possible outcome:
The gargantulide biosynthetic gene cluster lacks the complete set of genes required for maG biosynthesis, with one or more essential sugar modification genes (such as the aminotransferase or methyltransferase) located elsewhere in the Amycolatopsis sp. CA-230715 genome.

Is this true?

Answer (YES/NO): YES